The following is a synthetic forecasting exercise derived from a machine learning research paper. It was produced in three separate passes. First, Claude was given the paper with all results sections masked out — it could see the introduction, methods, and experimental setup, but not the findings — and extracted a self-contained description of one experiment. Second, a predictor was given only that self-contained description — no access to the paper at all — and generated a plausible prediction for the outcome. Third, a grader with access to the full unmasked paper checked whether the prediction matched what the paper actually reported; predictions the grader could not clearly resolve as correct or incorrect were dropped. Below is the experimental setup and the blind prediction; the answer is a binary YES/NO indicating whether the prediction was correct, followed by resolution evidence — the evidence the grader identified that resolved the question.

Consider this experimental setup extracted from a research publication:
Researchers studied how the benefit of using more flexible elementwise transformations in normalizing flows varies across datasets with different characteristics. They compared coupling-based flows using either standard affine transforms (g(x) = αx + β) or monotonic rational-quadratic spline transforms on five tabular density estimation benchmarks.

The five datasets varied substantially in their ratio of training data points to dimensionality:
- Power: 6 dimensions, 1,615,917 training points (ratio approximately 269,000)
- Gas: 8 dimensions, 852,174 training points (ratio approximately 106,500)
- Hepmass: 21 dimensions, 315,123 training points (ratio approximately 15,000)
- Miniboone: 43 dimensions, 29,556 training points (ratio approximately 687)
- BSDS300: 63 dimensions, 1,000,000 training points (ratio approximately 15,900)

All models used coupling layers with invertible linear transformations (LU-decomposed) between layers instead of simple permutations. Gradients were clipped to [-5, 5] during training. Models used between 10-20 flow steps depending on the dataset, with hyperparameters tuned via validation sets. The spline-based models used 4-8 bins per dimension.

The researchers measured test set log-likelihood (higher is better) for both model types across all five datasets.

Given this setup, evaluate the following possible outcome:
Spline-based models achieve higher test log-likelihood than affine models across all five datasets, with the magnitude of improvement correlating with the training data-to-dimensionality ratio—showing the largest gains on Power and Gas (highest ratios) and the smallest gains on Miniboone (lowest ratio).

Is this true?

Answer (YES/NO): NO